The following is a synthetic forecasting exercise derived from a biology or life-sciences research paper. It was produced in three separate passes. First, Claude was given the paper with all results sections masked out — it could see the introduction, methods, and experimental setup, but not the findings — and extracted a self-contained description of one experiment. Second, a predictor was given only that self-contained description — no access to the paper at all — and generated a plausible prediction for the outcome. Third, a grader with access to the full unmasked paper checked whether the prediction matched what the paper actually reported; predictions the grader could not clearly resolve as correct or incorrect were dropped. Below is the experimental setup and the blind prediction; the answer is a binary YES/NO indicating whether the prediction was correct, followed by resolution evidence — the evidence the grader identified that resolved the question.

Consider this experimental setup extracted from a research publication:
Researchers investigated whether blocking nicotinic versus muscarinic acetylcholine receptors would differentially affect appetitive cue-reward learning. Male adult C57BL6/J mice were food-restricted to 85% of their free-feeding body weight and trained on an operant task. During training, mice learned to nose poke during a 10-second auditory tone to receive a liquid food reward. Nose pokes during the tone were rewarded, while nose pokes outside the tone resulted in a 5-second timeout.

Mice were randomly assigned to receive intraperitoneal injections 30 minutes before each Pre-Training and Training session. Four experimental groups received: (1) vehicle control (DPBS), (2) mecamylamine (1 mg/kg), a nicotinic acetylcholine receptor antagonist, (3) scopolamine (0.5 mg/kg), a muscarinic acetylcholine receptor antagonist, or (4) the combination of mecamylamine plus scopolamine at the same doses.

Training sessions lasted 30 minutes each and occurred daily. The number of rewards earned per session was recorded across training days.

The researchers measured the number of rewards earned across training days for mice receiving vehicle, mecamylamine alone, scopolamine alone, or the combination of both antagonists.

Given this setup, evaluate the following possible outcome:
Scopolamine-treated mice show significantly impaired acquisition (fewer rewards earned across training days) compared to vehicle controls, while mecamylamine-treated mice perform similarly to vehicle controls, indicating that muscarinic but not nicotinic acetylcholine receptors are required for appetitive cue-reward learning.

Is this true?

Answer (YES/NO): YES